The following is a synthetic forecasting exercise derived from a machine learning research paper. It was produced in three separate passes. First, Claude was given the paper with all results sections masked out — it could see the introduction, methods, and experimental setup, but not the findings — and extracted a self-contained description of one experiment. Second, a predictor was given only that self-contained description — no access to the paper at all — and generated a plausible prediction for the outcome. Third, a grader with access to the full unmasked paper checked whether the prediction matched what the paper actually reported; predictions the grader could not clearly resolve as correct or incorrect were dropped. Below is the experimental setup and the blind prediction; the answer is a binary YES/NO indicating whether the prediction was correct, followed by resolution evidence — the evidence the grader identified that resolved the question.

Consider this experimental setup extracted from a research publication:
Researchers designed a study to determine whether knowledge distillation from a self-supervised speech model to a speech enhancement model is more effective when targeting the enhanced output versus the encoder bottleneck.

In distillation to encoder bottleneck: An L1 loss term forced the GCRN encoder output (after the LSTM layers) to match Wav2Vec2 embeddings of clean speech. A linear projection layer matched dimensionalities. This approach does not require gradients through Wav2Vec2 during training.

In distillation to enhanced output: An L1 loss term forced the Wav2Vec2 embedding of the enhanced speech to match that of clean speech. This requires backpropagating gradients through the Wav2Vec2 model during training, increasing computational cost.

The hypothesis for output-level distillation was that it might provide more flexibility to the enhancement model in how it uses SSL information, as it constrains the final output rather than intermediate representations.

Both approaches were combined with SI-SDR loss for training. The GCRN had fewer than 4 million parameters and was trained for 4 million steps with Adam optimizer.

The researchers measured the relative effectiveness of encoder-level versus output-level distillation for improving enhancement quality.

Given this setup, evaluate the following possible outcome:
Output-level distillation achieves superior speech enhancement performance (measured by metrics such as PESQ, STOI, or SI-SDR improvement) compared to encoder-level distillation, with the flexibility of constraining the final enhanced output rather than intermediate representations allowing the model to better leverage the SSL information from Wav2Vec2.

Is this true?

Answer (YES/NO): YES